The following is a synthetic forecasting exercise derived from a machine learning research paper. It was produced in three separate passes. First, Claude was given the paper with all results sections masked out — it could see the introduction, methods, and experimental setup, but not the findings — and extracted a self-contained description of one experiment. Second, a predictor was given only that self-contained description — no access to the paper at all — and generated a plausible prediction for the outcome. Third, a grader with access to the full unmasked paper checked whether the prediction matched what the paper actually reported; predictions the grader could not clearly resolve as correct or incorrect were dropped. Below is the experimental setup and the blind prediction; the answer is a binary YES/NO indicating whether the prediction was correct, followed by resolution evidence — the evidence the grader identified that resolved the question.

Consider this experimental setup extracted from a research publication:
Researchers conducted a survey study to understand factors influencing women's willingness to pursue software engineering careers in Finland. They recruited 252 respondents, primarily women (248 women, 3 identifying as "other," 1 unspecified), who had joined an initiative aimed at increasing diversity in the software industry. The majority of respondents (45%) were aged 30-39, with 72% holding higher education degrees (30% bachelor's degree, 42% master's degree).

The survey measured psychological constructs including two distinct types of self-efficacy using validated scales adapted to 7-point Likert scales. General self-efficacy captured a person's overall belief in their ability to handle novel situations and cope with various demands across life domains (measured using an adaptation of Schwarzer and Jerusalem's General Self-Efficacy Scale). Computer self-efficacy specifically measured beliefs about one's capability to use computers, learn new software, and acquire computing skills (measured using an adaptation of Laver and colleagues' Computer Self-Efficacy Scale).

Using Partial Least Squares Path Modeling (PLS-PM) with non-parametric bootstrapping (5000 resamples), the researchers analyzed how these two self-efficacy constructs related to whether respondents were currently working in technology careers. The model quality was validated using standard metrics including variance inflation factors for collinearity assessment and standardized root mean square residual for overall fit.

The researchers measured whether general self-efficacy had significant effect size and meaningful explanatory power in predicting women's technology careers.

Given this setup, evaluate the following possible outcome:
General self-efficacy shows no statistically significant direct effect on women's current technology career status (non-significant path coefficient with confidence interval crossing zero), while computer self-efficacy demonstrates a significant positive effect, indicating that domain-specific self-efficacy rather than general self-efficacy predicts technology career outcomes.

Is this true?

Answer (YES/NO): YES